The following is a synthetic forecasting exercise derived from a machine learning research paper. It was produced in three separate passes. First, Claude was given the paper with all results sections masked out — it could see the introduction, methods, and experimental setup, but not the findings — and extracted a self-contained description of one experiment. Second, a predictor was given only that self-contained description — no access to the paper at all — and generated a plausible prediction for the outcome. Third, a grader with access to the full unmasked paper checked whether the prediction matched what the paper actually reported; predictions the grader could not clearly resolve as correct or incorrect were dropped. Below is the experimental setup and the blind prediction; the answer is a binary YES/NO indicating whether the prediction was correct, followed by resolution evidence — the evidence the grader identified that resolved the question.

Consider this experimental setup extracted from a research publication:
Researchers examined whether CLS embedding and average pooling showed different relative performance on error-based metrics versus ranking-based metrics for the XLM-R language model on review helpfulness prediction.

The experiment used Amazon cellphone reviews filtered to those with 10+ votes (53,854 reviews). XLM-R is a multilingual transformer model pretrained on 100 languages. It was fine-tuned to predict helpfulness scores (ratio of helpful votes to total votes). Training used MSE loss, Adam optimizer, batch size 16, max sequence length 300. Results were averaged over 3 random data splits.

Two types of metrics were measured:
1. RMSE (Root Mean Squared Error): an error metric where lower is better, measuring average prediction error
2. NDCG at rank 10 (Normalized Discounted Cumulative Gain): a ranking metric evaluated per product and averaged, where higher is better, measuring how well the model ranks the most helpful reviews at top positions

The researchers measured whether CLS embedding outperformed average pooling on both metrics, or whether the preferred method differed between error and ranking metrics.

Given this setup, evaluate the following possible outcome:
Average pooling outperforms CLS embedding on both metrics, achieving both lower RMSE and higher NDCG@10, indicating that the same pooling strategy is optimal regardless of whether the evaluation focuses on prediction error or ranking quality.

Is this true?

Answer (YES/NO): NO